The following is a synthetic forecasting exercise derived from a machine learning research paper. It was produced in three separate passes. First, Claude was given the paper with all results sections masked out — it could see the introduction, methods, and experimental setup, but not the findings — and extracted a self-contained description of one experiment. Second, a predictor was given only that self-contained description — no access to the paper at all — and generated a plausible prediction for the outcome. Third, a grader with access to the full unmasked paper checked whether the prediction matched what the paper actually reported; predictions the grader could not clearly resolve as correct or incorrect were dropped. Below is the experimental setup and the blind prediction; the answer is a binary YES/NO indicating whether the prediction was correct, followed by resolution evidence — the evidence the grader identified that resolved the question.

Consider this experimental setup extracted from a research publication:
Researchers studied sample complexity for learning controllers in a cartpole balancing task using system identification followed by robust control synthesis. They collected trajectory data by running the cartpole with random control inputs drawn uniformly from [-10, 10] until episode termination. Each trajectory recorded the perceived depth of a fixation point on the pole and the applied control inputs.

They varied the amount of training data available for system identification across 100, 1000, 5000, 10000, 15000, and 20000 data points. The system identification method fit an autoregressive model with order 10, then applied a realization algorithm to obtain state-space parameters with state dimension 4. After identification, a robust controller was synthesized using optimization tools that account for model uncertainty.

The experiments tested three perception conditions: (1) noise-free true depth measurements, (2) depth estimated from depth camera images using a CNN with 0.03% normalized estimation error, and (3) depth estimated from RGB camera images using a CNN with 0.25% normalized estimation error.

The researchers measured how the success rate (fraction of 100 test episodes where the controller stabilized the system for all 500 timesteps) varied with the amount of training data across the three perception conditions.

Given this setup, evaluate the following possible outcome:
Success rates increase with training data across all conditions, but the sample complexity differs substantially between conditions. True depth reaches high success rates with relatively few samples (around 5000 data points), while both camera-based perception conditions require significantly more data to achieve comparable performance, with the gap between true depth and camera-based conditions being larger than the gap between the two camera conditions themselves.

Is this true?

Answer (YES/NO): NO